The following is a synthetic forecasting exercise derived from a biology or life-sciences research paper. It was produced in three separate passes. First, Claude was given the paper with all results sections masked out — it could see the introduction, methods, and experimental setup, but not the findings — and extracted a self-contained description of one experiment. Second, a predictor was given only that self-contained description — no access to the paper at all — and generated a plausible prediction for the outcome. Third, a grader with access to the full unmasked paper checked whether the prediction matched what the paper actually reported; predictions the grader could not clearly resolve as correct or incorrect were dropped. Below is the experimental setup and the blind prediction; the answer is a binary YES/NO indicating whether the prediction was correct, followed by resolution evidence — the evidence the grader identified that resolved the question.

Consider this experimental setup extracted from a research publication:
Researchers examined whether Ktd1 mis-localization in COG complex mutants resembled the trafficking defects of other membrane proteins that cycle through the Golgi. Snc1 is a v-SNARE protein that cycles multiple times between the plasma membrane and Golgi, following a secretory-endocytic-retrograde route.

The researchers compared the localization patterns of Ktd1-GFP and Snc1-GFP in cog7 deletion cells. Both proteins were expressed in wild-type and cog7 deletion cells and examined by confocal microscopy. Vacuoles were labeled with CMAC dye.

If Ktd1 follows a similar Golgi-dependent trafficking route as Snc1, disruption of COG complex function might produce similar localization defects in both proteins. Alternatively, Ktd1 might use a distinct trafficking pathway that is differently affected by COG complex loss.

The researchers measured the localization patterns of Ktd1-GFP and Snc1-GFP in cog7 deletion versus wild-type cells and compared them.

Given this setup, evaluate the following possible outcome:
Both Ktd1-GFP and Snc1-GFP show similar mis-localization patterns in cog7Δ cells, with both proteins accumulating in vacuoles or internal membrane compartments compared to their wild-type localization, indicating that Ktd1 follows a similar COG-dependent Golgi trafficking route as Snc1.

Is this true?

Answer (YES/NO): YES